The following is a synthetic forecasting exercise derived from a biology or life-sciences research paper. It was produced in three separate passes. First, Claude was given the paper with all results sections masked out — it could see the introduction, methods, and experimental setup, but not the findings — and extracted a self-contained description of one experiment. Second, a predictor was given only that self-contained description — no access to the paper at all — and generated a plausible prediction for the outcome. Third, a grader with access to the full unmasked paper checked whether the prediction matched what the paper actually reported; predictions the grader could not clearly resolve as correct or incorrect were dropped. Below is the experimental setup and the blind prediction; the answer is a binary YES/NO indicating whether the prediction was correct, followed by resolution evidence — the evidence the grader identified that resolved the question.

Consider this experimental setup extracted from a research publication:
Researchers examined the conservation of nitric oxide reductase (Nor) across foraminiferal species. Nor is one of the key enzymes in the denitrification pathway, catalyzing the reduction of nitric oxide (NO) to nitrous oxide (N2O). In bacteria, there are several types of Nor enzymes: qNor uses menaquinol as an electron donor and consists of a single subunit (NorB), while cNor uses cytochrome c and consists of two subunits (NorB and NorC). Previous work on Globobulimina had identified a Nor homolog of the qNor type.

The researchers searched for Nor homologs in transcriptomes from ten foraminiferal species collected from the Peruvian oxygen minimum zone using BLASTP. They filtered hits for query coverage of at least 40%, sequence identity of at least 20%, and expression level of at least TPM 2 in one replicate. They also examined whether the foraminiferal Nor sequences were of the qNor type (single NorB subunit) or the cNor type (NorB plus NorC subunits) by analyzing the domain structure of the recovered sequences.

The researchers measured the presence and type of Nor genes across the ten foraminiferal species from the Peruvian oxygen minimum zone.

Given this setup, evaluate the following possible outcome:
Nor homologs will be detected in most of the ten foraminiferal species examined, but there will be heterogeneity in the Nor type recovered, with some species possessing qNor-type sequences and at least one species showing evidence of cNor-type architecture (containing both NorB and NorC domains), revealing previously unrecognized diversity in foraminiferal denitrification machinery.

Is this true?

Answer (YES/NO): NO